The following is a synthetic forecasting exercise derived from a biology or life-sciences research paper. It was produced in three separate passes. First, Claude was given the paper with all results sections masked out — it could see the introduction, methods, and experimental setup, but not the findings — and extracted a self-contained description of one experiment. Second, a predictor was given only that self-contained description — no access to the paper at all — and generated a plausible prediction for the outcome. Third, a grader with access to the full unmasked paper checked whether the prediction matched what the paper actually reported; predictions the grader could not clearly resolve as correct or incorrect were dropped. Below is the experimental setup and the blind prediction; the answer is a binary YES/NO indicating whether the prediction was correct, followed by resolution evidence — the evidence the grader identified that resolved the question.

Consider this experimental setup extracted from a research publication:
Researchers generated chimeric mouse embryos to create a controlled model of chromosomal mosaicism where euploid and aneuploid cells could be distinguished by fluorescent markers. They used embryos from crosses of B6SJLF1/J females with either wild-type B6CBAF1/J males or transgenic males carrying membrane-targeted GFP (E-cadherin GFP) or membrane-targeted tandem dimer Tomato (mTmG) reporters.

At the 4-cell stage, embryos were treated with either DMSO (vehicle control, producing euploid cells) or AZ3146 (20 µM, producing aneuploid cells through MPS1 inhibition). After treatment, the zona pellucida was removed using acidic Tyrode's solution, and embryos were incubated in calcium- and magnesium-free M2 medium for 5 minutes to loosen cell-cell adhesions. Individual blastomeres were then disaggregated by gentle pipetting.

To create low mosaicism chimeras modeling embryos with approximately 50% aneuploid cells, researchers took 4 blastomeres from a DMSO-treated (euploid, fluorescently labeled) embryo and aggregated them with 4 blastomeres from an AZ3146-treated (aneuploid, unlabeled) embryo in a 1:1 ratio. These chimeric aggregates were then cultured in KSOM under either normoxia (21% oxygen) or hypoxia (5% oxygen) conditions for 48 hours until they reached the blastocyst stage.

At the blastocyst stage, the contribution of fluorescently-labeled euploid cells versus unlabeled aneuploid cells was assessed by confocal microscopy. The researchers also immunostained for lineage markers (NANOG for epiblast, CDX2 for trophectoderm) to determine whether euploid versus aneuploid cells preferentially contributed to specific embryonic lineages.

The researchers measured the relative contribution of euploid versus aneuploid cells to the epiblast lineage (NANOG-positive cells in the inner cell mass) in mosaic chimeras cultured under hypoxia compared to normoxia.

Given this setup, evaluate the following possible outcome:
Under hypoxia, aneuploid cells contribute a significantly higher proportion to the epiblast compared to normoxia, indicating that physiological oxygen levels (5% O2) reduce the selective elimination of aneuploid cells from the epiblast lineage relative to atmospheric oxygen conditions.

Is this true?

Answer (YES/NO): NO